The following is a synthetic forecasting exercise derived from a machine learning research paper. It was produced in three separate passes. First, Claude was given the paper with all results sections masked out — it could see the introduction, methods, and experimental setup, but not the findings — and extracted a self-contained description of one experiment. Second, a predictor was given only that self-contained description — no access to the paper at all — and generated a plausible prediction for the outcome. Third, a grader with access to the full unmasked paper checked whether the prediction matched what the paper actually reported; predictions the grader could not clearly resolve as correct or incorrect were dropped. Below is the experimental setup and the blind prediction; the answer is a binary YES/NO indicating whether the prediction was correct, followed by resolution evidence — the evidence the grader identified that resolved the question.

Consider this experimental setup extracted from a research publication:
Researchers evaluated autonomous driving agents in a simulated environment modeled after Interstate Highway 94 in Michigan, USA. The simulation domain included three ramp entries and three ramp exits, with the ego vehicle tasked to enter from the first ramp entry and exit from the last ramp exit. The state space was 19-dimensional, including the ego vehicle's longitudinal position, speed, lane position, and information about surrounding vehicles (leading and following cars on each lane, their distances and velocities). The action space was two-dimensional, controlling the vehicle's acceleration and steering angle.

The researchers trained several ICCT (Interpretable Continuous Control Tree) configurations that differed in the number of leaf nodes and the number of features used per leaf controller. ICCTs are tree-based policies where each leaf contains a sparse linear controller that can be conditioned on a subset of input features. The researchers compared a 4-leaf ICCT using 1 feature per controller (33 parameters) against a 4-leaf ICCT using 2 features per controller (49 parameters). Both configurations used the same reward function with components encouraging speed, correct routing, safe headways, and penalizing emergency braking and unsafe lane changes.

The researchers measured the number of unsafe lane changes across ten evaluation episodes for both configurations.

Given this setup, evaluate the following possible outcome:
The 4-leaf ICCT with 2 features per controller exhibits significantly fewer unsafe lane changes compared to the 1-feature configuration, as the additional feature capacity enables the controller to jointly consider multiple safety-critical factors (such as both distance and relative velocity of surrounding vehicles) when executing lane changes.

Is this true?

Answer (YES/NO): YES